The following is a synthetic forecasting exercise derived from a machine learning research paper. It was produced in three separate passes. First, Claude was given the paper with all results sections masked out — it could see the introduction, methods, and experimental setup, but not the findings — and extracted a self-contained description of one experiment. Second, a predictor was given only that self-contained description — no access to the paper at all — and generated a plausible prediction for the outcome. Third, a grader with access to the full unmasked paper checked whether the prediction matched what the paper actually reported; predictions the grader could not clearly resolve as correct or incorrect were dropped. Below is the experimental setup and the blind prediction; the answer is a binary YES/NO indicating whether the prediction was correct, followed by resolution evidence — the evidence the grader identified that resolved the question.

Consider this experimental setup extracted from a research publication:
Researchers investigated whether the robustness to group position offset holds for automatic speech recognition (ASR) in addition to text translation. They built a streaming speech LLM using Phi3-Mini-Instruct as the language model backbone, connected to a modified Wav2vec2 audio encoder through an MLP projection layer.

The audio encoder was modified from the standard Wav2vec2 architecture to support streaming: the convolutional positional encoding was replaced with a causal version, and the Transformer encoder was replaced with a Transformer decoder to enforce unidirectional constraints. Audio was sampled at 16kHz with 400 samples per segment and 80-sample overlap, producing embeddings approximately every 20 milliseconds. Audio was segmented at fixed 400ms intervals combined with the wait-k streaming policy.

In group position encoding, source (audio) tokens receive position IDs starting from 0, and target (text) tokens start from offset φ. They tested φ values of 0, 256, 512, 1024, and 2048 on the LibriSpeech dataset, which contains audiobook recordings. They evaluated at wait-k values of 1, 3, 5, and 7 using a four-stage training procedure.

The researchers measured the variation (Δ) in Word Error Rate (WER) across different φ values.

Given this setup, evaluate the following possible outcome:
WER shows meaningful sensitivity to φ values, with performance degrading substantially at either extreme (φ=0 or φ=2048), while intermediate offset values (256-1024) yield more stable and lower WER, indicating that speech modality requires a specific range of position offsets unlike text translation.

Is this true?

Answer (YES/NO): NO